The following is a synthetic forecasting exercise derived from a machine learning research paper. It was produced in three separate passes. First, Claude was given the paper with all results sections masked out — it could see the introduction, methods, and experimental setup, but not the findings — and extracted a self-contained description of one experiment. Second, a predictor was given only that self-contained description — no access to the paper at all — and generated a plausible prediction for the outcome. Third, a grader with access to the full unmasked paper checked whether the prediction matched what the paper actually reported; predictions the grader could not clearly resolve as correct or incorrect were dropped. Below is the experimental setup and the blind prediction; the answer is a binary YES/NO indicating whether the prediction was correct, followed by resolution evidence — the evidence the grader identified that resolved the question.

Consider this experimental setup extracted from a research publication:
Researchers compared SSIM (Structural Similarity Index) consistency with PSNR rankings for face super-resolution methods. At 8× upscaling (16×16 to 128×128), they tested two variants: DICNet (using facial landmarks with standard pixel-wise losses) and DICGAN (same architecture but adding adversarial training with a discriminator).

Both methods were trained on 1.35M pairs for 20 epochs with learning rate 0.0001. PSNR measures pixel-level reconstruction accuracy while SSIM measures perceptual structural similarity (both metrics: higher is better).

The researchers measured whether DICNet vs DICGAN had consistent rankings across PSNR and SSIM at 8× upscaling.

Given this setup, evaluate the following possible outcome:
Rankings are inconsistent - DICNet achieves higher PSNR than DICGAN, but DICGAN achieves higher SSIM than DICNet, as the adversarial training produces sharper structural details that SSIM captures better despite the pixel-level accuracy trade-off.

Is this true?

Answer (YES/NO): NO